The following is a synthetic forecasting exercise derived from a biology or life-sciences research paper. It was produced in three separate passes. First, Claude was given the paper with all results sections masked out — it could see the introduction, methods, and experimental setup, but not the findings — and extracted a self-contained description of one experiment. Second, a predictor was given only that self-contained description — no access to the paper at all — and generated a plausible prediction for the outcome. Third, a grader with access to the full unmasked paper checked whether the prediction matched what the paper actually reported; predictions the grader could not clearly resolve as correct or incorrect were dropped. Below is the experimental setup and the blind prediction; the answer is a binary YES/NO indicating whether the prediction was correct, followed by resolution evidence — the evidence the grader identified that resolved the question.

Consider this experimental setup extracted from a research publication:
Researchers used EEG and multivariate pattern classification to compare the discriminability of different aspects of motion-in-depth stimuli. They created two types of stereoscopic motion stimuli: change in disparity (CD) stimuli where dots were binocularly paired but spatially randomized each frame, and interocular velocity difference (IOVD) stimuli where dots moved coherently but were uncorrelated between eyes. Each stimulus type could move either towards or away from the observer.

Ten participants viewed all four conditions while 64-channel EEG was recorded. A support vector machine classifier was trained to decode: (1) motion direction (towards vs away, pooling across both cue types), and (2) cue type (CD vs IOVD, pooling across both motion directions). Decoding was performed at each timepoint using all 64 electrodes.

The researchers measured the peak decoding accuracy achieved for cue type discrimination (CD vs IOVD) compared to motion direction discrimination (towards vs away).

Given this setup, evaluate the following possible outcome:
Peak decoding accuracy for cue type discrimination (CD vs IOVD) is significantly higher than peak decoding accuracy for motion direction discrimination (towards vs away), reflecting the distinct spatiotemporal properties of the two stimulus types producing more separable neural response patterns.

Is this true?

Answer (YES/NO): YES